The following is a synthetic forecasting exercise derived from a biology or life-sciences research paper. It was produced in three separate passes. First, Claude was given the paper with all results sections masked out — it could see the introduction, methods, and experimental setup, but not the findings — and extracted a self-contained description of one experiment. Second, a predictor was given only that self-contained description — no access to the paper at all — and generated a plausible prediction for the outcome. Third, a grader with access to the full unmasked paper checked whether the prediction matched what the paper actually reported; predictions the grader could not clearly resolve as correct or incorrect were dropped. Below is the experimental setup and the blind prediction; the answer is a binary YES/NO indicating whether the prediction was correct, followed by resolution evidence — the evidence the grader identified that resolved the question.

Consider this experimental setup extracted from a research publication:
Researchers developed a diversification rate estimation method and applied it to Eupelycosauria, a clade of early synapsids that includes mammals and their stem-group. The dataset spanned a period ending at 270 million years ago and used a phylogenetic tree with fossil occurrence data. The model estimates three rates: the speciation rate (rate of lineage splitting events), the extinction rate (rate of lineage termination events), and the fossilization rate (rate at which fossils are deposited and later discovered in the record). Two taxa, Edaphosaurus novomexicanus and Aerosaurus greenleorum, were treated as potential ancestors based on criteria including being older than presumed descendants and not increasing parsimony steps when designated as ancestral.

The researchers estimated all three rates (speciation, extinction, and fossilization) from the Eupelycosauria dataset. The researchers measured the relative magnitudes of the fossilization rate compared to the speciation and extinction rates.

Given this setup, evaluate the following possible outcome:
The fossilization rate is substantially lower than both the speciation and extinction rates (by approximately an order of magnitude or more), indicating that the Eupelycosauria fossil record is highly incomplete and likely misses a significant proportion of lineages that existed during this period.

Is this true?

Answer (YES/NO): NO